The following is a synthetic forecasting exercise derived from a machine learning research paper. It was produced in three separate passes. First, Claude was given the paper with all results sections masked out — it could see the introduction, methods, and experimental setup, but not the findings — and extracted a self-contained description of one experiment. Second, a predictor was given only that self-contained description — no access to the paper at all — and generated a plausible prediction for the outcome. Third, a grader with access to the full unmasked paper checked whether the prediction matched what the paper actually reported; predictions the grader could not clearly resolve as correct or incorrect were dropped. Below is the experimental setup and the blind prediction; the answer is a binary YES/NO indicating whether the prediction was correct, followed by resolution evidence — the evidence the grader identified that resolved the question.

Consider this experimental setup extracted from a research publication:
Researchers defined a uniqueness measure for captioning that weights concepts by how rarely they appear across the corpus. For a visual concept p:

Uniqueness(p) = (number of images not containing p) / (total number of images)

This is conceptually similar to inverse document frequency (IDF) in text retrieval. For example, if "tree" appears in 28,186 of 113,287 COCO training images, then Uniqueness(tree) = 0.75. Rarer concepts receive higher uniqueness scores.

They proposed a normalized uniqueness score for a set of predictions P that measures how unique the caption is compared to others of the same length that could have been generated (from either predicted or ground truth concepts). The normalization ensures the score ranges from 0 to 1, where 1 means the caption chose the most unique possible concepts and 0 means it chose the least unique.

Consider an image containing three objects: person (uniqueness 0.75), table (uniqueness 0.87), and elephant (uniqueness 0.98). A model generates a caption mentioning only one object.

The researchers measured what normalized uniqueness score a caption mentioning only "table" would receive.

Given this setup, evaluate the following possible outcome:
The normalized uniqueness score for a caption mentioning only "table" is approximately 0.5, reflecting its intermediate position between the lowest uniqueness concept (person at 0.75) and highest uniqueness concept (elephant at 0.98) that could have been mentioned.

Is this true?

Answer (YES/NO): YES